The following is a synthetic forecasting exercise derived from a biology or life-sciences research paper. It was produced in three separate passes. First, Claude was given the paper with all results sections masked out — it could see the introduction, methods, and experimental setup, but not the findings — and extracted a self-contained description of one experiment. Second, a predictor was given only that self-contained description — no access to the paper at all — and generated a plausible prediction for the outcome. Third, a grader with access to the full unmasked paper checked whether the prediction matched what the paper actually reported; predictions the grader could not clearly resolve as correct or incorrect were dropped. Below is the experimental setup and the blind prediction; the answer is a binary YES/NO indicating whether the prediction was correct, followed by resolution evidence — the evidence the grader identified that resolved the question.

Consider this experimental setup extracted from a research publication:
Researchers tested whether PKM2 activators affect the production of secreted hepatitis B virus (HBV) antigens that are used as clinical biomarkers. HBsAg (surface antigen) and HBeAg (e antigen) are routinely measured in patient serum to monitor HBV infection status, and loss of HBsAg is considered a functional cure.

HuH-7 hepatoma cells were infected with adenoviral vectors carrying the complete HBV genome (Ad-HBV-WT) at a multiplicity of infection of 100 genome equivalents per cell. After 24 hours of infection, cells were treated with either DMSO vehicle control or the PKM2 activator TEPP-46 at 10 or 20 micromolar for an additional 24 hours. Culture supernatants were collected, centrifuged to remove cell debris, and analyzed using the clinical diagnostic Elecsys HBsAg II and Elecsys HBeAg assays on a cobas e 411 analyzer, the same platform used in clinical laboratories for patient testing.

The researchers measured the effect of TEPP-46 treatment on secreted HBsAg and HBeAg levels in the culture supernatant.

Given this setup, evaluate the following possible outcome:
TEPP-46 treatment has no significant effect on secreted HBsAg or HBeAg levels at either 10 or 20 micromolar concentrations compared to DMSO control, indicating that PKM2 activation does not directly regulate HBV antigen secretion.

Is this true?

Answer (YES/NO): NO